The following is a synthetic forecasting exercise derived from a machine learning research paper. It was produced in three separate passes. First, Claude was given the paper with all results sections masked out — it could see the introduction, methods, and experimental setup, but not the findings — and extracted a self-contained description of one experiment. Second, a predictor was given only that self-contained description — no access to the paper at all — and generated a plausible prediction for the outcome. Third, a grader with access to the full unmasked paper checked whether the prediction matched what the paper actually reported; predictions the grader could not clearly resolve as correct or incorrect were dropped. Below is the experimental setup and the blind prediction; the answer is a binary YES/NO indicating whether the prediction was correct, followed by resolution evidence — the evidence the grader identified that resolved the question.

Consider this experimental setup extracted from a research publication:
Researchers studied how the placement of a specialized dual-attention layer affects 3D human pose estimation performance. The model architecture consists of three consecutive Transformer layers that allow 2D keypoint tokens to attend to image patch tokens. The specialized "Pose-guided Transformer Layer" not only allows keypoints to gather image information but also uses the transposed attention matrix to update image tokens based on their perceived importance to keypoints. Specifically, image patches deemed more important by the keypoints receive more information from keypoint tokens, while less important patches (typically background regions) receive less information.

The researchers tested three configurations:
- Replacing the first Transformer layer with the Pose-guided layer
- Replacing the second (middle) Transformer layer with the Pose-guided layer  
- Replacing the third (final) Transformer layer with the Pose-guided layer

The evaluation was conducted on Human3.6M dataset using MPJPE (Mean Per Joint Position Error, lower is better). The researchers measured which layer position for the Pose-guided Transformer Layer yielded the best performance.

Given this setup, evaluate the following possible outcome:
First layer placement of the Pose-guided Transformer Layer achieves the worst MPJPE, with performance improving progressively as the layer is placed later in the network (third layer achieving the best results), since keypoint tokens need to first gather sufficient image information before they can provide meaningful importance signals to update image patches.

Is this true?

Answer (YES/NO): NO